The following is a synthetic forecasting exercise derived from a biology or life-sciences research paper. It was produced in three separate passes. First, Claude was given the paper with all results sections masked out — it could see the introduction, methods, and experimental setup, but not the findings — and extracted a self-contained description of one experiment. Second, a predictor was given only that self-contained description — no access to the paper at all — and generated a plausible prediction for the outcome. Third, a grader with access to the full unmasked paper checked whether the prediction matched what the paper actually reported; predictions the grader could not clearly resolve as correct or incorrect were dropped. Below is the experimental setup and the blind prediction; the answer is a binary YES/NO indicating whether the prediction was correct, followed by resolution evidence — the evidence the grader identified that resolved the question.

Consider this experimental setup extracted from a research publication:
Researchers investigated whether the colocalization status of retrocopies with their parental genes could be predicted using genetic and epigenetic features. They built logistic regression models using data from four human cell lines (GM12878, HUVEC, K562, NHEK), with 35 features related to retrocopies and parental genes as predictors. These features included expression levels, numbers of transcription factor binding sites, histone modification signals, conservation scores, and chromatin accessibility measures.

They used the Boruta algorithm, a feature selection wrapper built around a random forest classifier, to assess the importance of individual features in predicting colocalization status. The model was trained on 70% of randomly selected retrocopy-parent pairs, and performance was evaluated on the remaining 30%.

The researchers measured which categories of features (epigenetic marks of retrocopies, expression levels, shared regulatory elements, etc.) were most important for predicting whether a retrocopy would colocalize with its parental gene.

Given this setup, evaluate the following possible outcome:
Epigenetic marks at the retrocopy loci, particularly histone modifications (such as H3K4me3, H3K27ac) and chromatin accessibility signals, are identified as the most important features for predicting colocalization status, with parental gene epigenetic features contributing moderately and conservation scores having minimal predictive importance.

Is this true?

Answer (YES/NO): NO